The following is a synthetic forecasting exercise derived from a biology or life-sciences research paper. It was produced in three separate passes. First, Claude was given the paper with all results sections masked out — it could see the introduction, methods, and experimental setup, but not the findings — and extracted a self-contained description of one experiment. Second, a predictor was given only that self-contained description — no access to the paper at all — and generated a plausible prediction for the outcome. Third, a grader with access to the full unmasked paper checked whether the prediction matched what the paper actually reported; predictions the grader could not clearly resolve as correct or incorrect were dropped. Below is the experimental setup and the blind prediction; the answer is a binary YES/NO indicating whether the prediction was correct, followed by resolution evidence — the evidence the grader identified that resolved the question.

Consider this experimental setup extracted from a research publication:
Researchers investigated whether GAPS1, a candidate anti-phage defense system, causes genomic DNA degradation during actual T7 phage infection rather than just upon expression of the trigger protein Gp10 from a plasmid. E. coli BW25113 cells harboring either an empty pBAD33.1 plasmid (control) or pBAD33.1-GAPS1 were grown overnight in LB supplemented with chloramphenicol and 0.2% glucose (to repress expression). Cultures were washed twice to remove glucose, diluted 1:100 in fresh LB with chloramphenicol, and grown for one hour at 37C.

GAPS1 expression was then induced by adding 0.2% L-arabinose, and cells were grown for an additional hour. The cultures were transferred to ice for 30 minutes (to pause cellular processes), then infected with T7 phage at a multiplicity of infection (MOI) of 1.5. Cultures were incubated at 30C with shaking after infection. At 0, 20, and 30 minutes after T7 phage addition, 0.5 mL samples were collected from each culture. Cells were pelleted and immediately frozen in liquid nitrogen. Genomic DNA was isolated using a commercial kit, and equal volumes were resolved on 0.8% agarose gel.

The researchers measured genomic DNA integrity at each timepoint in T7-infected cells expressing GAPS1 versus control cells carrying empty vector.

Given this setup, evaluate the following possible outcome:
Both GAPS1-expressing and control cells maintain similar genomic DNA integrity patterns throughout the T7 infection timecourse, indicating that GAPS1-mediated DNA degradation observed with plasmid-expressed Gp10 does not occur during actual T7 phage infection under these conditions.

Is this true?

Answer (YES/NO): NO